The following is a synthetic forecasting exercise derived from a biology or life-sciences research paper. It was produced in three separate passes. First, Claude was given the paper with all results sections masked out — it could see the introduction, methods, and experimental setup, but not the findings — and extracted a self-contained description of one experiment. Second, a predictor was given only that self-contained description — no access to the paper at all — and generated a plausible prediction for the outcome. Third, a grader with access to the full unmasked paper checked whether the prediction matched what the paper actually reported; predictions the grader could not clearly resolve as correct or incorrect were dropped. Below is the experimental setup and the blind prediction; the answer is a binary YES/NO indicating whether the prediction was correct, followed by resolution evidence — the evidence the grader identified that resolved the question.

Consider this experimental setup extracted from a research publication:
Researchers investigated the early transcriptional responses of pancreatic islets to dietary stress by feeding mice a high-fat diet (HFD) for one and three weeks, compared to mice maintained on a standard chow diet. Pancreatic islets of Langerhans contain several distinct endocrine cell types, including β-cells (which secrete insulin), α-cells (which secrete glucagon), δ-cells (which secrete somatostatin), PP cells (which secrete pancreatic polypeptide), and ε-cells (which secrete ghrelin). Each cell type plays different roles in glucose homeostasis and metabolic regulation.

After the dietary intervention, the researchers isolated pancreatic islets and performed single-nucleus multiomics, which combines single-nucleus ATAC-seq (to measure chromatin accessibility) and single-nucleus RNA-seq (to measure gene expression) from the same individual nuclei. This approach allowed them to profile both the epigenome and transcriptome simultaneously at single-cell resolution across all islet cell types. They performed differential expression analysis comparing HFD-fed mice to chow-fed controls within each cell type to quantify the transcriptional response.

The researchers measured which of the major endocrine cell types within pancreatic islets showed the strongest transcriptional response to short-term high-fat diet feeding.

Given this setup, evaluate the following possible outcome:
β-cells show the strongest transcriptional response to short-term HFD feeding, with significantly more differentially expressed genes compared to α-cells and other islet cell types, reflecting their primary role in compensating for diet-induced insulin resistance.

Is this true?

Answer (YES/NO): YES